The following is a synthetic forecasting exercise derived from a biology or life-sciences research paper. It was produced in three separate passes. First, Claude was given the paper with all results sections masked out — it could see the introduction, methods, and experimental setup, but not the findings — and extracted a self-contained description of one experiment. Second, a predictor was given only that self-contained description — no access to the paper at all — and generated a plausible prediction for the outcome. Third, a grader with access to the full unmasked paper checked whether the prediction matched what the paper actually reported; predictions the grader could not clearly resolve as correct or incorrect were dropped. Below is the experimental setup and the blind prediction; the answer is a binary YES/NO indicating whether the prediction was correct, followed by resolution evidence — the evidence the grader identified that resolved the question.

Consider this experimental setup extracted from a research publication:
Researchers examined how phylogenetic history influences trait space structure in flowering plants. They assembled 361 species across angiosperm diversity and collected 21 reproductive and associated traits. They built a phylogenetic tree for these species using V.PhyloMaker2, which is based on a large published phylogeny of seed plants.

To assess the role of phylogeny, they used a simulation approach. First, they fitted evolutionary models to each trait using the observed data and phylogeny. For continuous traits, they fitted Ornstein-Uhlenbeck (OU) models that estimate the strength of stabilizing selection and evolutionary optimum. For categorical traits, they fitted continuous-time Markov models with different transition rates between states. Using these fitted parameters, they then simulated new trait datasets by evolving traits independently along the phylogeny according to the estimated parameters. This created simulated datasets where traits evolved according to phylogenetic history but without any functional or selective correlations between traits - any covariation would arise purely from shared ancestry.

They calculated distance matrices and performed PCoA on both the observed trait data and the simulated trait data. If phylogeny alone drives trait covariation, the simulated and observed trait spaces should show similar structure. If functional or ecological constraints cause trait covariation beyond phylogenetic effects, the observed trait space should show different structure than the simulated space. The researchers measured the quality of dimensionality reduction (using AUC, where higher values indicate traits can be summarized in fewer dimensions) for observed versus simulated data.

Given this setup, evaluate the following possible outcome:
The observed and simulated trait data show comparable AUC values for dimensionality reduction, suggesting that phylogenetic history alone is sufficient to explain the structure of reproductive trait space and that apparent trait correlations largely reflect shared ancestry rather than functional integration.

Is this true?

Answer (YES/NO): NO